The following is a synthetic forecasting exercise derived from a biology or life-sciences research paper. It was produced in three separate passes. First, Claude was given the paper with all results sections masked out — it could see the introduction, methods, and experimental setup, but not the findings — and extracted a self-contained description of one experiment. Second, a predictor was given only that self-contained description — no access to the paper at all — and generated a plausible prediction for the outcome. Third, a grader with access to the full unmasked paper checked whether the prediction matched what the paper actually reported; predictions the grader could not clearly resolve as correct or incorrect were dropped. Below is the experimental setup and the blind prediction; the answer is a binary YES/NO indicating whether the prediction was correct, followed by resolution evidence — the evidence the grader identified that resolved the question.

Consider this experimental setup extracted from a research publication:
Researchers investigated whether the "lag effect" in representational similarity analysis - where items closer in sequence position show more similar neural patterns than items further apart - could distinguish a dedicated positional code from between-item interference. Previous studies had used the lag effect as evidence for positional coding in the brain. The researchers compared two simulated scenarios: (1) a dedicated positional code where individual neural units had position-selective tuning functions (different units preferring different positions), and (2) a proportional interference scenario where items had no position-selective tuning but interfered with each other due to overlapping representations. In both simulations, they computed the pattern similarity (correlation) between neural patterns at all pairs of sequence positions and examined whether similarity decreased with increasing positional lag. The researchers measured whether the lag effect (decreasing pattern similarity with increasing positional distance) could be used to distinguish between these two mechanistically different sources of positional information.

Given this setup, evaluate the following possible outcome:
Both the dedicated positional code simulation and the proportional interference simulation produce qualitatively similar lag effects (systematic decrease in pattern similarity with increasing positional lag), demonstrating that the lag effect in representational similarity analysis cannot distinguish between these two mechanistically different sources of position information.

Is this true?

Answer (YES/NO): YES